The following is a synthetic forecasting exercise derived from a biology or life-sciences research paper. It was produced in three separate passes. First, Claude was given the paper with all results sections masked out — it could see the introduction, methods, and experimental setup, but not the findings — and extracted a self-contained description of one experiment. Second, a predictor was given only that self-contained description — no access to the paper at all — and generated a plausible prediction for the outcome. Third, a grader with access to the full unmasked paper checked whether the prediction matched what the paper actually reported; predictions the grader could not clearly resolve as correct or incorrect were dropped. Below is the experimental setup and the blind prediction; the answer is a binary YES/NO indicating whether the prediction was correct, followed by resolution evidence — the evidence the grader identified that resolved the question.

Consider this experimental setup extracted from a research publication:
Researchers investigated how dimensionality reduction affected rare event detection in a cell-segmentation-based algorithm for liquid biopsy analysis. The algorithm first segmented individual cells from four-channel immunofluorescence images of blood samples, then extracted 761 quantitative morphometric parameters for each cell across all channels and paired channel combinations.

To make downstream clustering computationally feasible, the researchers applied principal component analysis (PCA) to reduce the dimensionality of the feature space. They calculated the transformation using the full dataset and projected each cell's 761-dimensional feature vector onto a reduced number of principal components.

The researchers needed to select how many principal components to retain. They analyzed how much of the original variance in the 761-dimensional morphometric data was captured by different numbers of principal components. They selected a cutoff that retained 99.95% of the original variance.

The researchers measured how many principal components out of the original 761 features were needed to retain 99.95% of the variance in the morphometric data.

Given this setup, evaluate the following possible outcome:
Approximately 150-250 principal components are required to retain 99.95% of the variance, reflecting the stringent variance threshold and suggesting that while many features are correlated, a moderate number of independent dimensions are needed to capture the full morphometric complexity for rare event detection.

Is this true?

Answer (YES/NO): NO